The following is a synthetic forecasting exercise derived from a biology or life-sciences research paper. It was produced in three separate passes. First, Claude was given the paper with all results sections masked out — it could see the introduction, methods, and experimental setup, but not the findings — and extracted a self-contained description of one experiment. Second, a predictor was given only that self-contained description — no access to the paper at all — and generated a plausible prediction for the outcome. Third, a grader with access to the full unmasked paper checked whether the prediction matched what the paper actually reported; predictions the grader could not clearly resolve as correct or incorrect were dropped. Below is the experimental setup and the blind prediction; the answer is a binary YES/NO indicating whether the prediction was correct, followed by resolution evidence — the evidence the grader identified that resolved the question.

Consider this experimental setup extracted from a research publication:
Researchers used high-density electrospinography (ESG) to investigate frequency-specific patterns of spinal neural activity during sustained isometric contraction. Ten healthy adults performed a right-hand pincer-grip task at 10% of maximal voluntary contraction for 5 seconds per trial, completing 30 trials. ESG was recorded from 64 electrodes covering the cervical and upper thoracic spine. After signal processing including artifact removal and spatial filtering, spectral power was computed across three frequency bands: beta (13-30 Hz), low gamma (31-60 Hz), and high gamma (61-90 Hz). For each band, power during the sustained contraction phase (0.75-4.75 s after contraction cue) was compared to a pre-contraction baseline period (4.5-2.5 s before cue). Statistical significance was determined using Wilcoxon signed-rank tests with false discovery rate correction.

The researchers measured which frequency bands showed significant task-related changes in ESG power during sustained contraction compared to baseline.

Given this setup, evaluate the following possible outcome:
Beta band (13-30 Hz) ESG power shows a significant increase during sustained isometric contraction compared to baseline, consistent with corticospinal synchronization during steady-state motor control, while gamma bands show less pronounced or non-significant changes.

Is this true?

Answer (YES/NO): NO